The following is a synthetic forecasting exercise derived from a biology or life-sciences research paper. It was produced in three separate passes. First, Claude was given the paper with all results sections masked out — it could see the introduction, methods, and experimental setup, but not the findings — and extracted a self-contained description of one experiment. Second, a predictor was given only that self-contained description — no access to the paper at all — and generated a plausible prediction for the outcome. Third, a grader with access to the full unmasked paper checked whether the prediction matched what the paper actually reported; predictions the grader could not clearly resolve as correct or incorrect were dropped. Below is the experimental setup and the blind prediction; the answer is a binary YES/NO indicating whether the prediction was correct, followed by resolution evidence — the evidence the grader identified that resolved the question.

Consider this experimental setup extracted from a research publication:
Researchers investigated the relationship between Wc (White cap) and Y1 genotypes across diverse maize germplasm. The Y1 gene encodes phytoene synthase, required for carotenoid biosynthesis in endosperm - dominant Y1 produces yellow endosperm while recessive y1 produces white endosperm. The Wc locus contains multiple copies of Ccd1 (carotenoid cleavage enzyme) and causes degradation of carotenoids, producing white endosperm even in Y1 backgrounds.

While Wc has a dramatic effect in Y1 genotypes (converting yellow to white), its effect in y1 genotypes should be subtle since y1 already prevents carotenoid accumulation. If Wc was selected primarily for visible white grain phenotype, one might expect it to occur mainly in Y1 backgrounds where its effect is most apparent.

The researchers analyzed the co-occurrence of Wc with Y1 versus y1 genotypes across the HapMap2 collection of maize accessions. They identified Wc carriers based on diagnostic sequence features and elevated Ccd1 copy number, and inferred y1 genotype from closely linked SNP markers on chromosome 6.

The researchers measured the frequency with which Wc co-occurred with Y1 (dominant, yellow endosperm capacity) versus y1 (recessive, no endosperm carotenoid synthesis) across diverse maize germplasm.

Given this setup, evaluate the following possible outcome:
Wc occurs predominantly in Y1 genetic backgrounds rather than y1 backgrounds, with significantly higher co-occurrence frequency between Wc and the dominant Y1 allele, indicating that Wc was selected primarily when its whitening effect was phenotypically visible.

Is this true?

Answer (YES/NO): NO